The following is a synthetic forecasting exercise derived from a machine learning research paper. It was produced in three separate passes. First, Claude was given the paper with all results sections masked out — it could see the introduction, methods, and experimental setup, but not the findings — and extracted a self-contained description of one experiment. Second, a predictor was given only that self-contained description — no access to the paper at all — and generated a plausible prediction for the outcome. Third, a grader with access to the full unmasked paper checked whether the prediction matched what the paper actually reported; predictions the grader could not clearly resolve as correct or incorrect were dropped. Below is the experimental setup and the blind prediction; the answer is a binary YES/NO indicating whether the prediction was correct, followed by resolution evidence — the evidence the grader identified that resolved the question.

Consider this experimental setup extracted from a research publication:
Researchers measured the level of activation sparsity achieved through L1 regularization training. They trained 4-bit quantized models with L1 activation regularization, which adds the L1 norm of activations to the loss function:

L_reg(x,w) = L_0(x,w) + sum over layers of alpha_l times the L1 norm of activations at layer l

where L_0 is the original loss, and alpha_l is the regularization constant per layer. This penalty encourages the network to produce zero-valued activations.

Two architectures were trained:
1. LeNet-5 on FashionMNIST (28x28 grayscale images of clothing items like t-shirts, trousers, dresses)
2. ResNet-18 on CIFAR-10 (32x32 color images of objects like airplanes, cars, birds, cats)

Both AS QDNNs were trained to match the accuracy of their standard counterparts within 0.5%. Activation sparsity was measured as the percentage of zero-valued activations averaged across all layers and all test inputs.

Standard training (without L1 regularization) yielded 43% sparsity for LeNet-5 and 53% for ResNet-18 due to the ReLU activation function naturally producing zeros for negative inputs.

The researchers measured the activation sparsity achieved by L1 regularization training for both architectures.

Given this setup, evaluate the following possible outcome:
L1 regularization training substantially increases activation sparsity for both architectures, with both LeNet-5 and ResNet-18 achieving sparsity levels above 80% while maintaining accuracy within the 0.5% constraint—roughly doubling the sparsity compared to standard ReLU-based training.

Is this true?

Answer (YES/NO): NO